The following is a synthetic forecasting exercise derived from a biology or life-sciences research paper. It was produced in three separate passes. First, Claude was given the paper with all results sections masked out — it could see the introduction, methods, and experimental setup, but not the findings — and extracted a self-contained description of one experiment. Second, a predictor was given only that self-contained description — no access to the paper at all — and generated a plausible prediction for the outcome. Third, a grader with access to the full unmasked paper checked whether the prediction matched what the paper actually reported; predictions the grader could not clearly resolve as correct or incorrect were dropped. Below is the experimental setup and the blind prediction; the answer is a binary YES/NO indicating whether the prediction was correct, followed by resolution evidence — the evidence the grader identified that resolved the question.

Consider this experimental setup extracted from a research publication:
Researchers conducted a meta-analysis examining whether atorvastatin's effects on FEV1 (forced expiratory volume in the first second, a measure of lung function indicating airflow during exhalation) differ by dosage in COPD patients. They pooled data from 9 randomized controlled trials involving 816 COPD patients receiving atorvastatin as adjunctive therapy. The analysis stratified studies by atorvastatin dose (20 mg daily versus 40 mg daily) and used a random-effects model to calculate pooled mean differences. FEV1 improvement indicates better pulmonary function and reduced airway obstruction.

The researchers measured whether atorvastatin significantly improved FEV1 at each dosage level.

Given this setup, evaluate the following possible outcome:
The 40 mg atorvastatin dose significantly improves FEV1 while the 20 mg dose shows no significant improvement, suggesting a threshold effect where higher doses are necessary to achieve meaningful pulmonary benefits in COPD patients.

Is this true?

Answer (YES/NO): NO